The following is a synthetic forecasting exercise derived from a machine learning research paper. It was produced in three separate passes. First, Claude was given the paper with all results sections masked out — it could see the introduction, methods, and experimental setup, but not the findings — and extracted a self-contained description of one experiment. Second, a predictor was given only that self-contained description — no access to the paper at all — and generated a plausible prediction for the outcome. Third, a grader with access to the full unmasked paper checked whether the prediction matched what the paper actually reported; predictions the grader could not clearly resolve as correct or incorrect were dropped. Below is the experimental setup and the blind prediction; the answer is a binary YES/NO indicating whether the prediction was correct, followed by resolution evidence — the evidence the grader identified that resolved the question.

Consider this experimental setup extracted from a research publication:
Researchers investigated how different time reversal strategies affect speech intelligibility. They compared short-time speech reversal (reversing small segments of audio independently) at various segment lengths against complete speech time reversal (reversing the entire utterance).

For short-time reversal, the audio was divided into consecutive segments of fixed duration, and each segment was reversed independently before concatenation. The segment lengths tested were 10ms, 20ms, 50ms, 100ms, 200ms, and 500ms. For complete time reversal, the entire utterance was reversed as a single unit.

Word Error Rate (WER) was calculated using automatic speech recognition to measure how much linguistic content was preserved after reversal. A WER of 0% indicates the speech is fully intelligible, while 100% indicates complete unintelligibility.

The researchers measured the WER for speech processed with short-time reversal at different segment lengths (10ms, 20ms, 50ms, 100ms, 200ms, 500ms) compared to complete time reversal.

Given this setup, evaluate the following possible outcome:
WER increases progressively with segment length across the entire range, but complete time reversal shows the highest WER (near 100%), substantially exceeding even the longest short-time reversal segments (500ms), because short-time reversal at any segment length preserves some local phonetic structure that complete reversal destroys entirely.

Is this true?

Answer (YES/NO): NO